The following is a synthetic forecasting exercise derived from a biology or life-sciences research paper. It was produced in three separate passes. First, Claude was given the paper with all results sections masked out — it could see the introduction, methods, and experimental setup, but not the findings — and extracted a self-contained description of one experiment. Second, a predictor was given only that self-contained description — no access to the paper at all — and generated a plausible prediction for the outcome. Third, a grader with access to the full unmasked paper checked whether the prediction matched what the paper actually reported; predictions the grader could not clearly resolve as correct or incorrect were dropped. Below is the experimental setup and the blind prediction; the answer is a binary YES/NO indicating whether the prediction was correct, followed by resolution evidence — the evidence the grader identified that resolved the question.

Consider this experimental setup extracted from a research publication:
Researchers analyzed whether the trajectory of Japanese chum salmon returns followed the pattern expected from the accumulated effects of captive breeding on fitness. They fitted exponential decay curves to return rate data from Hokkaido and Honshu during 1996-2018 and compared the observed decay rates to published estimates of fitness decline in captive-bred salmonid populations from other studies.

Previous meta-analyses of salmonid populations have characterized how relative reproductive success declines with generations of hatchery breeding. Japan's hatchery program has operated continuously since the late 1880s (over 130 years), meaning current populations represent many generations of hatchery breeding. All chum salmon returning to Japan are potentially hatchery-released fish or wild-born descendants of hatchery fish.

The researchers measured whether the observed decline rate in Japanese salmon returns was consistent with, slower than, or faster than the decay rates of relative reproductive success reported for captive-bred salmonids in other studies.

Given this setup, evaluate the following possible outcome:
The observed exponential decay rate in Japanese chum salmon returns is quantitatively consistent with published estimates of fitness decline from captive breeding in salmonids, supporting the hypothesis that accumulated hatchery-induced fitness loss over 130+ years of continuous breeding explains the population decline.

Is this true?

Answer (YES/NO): NO